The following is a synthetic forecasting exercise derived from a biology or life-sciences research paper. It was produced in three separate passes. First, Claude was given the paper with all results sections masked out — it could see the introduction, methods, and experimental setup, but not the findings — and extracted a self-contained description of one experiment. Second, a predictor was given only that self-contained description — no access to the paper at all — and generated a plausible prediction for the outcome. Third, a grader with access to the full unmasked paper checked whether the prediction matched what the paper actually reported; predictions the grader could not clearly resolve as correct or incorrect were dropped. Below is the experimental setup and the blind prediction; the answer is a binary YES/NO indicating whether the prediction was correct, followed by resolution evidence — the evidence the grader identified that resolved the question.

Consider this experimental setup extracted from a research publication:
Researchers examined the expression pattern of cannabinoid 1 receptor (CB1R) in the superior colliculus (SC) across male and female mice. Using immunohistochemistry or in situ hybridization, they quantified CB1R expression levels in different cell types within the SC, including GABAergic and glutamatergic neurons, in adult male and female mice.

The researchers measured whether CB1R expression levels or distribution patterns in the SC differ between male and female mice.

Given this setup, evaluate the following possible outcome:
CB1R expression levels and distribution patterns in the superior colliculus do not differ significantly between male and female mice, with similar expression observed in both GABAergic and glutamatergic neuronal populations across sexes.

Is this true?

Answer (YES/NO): YES